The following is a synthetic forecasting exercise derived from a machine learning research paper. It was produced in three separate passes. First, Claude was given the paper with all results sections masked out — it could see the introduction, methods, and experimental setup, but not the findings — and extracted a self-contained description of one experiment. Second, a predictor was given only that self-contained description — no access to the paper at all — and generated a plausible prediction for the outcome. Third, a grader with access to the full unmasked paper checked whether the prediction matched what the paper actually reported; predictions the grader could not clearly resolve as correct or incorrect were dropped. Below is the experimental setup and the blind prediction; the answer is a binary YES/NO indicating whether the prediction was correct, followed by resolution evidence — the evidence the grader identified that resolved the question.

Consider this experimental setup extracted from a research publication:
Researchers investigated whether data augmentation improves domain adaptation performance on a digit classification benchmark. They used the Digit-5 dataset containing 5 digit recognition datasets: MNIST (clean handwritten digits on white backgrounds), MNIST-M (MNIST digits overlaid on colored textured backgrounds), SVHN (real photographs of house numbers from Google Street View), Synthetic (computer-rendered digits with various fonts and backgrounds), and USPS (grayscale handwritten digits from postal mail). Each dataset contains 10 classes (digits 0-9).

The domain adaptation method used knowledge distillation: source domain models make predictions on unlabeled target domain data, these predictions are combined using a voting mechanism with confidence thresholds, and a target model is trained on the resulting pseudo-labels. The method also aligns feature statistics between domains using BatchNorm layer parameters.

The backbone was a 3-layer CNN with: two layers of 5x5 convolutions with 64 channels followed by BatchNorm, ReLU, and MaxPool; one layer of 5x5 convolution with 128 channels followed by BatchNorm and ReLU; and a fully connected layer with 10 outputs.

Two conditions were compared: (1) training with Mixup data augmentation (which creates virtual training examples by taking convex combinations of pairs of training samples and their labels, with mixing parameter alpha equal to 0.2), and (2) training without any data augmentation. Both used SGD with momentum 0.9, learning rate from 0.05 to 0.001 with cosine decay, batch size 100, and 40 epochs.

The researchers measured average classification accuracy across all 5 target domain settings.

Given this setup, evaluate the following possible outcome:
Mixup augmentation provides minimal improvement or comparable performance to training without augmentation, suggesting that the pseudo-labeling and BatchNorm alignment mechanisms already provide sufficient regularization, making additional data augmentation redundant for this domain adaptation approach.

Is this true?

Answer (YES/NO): NO